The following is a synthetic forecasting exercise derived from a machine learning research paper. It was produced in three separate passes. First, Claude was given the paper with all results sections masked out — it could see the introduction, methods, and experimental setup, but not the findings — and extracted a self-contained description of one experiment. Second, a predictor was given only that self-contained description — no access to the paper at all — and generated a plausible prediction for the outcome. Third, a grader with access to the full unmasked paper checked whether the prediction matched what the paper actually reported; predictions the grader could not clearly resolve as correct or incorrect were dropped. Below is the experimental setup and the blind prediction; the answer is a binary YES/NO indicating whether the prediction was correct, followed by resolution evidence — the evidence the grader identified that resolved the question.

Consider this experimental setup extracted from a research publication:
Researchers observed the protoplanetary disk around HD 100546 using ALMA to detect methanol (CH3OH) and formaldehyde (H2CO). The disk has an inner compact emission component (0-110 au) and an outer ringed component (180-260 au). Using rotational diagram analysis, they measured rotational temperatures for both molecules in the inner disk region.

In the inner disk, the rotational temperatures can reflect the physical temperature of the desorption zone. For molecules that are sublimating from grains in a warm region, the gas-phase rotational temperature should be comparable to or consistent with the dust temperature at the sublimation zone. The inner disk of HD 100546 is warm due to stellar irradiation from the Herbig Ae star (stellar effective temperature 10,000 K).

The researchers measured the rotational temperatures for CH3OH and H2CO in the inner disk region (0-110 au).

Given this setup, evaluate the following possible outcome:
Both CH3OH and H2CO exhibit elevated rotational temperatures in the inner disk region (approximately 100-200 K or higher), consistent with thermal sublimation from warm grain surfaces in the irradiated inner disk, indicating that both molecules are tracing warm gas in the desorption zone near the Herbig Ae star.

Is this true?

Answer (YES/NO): NO